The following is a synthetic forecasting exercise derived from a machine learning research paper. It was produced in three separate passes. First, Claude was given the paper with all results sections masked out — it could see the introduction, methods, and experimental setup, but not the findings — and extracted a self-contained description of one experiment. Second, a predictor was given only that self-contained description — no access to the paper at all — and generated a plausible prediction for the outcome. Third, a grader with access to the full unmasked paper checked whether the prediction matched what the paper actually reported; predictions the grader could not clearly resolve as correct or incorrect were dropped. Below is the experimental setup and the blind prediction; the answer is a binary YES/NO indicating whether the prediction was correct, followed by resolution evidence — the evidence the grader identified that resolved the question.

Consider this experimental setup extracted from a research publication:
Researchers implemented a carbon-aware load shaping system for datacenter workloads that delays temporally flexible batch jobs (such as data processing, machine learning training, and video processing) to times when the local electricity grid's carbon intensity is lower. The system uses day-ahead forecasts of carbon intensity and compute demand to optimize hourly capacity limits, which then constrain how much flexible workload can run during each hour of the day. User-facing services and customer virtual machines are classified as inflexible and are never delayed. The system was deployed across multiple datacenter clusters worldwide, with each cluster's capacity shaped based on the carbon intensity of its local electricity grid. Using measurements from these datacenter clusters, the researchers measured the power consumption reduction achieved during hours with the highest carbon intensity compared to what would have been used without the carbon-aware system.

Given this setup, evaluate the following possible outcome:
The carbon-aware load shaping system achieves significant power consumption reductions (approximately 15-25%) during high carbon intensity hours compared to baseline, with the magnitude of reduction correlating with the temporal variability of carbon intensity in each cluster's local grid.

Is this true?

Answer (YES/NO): NO